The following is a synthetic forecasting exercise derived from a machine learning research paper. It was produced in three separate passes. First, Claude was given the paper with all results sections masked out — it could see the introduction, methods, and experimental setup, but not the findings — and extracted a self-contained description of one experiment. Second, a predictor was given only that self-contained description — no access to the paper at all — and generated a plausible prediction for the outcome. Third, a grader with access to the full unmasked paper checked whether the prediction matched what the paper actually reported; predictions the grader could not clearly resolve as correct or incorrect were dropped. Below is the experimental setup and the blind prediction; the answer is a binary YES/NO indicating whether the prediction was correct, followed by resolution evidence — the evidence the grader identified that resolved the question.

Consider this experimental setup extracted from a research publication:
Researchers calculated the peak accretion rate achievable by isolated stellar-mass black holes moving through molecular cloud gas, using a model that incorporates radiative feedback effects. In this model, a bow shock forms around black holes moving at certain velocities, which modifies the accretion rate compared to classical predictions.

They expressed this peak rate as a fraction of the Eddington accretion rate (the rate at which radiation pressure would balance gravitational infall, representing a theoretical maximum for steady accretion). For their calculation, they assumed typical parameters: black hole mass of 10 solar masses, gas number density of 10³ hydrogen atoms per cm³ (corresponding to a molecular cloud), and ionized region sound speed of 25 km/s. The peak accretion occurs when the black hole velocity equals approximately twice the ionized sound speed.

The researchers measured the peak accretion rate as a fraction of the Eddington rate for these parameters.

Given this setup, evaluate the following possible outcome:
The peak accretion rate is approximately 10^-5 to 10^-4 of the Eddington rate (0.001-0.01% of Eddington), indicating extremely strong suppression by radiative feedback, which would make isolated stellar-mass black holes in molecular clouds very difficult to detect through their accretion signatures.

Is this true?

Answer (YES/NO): YES